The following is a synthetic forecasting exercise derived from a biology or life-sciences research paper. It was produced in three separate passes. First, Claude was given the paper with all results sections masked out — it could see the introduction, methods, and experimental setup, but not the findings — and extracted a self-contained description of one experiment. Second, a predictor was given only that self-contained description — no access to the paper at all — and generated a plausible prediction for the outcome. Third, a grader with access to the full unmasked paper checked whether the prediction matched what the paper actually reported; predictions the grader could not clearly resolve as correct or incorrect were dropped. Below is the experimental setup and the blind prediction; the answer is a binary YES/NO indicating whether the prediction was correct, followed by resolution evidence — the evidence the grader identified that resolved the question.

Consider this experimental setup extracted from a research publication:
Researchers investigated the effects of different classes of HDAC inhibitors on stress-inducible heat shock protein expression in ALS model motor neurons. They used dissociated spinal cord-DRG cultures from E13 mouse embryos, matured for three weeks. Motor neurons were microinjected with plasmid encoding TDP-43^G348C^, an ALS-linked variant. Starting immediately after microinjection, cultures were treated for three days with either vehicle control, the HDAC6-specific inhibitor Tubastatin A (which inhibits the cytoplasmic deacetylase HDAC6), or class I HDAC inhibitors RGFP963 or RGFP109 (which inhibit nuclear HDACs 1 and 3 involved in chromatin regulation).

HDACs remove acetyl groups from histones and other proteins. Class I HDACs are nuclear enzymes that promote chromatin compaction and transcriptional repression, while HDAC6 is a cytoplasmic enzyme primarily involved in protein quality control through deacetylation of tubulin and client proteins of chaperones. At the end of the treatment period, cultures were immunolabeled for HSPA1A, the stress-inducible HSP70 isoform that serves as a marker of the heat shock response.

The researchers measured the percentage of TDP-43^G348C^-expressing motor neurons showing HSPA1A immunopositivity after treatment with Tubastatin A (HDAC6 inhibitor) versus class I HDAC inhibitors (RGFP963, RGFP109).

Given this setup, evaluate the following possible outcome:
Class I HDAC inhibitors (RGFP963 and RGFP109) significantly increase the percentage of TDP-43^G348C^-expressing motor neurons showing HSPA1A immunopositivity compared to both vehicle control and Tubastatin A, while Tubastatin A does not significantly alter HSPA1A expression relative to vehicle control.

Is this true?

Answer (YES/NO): YES